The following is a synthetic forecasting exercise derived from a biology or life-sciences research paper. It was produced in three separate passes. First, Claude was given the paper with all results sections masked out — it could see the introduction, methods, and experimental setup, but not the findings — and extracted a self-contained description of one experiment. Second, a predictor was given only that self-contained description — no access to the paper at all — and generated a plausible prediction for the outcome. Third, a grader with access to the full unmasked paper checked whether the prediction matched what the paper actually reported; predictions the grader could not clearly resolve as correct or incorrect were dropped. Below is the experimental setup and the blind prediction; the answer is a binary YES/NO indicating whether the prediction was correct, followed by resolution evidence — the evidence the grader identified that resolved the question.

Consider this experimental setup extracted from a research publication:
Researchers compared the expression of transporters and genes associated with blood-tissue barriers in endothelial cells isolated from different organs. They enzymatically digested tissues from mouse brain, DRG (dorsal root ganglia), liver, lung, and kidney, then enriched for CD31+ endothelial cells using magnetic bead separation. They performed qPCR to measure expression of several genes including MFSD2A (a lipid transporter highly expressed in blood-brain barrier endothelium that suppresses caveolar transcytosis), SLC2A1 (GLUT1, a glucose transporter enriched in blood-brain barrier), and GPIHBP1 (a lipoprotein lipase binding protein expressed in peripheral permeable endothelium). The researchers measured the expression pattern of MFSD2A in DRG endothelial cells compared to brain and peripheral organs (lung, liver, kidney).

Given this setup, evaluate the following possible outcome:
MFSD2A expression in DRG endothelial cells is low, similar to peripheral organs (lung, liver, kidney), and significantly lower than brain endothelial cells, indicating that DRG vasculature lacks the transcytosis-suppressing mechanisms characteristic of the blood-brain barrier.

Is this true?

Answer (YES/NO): NO